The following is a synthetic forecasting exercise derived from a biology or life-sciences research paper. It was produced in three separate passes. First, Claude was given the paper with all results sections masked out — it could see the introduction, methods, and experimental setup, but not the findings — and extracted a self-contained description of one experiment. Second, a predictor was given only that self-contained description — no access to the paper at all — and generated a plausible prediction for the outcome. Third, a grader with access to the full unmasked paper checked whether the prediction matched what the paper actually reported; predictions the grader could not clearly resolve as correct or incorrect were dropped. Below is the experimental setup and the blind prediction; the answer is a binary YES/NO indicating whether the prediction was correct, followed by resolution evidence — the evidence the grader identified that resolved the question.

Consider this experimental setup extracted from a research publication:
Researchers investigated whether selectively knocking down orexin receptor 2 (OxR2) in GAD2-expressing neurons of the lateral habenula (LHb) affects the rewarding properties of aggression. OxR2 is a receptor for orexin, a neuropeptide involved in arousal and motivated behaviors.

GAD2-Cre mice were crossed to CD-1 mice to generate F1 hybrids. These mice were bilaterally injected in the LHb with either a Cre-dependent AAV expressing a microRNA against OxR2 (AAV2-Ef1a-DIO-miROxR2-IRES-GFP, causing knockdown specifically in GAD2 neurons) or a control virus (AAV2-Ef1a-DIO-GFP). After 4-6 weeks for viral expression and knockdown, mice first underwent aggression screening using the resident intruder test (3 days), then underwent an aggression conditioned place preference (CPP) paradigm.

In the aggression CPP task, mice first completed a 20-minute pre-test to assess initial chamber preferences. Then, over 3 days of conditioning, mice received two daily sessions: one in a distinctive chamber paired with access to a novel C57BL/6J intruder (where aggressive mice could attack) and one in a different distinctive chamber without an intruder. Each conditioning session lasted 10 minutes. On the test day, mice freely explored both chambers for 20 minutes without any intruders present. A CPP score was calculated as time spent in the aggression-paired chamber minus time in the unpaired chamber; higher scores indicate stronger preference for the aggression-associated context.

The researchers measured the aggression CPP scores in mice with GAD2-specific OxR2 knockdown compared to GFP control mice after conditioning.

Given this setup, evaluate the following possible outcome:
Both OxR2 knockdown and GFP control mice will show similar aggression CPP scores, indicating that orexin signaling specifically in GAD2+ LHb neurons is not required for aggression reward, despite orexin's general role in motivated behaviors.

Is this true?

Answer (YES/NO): NO